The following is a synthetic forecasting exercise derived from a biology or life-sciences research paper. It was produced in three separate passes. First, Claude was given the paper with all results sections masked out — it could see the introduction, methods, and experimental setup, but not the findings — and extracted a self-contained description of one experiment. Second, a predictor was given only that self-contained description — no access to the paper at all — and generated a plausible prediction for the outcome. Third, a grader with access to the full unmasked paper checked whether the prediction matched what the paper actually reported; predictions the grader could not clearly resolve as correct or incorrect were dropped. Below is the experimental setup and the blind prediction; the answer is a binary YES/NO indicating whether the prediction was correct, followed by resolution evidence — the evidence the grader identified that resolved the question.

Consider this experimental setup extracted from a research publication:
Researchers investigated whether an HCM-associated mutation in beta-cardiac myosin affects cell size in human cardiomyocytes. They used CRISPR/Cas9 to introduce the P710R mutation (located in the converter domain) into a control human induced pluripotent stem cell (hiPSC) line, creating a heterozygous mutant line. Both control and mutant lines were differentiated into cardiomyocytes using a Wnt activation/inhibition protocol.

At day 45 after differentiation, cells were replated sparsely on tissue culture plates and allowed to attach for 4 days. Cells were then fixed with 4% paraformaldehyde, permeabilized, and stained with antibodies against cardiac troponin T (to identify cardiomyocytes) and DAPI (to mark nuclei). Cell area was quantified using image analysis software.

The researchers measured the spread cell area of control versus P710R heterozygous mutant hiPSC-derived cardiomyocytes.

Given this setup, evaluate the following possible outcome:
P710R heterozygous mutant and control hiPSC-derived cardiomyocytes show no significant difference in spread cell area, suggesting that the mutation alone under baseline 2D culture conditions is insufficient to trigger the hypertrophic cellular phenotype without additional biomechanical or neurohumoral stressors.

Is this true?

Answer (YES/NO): NO